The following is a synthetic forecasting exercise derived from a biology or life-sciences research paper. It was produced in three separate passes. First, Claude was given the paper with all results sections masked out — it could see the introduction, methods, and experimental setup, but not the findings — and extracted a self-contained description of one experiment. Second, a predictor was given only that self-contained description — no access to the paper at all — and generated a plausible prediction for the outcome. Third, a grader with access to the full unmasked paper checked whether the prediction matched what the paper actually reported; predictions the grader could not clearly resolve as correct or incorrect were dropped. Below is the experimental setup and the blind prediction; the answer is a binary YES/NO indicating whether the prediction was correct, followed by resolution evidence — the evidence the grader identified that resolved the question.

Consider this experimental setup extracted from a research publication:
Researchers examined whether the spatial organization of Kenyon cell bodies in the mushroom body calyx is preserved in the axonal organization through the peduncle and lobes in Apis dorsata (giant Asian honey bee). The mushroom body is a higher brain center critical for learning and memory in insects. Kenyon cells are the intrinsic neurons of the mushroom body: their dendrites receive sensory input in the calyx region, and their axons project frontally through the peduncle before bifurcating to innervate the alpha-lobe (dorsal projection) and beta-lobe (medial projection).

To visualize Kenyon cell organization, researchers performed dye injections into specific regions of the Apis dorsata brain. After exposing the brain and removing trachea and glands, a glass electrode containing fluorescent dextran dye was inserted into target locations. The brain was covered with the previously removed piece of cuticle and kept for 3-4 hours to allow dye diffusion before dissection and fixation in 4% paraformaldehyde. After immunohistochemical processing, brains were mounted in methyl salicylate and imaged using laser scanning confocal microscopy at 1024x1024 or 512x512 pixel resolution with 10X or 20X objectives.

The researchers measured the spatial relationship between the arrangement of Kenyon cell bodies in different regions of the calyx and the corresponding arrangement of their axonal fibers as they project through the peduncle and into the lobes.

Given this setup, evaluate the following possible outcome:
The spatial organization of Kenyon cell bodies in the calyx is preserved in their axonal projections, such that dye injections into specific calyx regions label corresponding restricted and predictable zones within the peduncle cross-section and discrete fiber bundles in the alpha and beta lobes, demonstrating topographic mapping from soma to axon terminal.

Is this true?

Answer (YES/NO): YES